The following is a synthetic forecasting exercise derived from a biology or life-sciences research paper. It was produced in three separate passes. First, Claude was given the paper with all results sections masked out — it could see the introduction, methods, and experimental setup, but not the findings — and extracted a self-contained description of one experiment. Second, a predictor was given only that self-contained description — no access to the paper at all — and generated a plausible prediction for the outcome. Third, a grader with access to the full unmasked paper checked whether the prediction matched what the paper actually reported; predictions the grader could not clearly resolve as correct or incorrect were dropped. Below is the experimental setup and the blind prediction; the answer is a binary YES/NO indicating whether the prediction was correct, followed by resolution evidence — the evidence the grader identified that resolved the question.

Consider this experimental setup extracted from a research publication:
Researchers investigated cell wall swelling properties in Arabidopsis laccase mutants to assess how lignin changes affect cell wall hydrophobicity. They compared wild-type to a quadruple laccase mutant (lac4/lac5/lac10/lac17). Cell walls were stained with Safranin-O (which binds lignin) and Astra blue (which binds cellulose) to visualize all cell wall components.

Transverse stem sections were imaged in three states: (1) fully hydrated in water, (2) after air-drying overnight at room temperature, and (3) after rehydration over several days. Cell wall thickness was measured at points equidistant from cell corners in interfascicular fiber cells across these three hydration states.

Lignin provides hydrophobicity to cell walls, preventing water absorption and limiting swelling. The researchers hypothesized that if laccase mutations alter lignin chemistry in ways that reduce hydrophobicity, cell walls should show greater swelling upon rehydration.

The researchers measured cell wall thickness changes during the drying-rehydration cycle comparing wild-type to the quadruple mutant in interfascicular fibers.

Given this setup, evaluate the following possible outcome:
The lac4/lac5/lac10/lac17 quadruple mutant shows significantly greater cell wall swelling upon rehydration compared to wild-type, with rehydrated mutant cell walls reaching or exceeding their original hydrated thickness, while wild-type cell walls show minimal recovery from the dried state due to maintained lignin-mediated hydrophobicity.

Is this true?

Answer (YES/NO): YES